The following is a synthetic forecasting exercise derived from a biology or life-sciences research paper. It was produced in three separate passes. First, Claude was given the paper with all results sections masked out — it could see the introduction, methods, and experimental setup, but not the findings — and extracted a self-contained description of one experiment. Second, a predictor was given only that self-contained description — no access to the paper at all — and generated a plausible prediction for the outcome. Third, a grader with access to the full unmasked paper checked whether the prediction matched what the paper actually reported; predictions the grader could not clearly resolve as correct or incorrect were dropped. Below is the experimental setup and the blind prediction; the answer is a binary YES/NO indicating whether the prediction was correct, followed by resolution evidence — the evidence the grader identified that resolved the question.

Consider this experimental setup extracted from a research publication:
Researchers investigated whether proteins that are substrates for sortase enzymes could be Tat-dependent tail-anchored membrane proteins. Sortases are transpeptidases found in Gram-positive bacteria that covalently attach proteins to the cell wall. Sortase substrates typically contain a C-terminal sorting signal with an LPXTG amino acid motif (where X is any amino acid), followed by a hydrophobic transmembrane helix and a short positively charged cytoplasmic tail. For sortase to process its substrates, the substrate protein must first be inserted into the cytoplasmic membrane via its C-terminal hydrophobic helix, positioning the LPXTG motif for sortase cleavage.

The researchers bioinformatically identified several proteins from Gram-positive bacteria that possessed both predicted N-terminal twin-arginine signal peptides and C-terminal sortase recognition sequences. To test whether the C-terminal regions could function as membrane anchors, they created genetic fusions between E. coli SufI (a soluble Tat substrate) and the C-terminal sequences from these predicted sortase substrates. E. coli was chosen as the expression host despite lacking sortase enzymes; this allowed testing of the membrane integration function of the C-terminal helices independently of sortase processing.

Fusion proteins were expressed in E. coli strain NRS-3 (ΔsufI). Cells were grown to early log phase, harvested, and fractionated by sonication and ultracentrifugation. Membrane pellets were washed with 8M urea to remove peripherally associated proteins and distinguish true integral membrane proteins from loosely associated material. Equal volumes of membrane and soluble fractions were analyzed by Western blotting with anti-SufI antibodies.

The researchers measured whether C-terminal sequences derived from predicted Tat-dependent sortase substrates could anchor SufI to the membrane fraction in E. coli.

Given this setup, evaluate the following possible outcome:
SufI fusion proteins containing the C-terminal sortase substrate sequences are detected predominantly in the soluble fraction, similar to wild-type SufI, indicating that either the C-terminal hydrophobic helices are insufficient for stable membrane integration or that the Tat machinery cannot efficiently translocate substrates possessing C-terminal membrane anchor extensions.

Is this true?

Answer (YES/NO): NO